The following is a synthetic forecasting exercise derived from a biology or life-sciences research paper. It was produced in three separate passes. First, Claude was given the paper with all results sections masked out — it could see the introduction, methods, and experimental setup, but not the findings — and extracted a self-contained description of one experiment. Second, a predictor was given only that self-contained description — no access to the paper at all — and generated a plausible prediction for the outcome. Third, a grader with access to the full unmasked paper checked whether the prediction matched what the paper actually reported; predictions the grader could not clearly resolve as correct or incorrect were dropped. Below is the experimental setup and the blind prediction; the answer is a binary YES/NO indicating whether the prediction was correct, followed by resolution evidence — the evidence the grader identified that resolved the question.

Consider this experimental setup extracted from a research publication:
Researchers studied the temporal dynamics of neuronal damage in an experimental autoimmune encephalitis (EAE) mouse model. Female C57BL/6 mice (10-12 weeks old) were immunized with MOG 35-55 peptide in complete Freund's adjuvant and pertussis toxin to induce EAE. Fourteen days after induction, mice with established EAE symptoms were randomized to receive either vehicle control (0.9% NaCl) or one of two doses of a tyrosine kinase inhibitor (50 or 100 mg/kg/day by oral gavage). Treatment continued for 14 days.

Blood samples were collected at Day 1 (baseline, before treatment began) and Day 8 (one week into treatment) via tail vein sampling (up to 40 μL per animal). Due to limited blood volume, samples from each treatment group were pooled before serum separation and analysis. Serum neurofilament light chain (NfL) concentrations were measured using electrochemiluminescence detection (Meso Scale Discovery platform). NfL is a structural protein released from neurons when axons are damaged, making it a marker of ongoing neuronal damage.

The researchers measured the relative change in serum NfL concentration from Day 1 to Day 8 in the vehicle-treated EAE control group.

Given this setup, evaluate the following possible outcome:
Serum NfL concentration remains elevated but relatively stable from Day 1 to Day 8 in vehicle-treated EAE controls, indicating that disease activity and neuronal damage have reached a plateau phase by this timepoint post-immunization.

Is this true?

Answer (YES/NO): NO